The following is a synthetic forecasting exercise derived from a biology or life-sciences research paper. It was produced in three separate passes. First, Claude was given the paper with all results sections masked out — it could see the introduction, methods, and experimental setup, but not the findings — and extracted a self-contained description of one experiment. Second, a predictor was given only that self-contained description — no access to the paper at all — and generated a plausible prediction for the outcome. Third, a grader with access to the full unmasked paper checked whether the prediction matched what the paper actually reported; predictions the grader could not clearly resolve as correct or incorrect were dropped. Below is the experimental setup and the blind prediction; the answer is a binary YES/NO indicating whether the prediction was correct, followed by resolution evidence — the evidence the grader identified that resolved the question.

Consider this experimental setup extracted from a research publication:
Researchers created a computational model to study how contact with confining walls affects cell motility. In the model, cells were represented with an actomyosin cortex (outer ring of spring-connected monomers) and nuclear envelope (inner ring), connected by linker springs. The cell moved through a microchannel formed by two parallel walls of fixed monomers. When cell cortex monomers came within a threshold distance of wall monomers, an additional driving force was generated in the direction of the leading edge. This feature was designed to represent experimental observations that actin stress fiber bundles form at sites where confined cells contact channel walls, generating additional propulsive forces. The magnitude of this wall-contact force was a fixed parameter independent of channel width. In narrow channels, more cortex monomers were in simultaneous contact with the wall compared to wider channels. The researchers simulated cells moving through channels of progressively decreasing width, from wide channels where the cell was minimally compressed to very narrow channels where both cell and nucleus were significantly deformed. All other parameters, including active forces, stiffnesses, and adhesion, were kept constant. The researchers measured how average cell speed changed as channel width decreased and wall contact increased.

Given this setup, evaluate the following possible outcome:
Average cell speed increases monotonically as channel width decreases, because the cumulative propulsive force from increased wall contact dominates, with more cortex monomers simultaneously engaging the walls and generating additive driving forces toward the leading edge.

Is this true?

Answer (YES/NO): NO